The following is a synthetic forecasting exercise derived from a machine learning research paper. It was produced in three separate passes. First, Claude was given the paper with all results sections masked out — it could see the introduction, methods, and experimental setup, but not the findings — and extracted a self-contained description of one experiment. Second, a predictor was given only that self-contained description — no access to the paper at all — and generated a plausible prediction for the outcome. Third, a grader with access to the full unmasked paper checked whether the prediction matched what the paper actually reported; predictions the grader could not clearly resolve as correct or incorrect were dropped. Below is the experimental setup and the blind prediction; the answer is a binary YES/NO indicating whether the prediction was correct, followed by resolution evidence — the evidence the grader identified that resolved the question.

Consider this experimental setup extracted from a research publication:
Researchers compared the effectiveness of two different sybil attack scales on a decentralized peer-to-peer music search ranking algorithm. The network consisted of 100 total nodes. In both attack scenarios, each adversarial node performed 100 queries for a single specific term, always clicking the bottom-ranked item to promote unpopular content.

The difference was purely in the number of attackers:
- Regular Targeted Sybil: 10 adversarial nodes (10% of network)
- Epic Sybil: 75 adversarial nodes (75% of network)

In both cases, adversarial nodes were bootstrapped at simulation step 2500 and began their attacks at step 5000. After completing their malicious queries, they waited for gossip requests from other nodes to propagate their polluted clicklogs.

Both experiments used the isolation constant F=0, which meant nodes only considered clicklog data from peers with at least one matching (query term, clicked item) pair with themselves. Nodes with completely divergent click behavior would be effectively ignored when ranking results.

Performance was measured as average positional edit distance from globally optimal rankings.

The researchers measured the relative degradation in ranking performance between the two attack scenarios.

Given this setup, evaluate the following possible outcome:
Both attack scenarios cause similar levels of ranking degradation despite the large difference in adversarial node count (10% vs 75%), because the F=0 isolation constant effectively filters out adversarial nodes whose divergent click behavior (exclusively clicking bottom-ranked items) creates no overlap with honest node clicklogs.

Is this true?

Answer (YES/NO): NO